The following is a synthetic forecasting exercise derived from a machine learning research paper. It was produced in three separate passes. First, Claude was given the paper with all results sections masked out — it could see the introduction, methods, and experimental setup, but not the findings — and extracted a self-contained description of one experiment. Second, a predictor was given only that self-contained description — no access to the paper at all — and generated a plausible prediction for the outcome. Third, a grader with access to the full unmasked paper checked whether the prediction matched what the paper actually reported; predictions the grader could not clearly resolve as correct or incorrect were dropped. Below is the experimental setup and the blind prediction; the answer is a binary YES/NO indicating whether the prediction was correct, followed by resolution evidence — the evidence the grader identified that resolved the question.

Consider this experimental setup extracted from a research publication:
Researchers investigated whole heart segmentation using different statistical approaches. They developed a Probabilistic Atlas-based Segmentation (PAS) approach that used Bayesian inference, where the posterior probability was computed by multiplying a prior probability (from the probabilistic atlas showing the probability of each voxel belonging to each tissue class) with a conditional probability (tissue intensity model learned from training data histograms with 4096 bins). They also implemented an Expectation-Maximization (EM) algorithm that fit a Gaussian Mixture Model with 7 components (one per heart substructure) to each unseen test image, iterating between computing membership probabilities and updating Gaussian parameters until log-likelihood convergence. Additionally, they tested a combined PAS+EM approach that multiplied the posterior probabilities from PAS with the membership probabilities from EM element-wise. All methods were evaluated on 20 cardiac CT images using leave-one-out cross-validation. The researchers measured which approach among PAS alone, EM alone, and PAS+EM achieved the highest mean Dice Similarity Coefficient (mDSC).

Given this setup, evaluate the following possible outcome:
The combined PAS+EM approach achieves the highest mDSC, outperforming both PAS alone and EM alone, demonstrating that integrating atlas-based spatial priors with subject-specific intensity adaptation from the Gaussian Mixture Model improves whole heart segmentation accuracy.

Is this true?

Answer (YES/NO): NO